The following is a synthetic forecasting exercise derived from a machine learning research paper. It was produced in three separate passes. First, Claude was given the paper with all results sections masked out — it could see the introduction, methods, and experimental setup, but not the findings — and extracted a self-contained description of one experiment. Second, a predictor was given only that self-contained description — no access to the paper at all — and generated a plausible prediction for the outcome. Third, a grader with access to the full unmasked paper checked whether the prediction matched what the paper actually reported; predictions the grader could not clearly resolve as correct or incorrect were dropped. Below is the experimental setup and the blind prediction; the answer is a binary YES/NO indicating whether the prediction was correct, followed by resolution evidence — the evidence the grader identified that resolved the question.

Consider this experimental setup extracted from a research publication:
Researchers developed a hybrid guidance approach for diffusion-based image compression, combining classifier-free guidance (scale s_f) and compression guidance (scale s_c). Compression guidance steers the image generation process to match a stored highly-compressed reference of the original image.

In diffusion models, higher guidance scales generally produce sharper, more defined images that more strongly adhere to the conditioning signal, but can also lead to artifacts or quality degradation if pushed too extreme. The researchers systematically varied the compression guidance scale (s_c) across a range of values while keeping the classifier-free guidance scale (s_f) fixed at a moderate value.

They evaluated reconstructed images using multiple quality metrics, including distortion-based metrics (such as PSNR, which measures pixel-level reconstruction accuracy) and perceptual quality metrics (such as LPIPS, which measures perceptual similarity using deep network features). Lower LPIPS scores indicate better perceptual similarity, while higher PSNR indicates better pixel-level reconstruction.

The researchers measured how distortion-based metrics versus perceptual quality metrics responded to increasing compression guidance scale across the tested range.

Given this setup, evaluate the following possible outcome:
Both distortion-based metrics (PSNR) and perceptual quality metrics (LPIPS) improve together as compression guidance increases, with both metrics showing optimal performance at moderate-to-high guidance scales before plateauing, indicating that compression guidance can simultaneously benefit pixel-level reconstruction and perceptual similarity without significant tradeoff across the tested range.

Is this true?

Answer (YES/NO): NO